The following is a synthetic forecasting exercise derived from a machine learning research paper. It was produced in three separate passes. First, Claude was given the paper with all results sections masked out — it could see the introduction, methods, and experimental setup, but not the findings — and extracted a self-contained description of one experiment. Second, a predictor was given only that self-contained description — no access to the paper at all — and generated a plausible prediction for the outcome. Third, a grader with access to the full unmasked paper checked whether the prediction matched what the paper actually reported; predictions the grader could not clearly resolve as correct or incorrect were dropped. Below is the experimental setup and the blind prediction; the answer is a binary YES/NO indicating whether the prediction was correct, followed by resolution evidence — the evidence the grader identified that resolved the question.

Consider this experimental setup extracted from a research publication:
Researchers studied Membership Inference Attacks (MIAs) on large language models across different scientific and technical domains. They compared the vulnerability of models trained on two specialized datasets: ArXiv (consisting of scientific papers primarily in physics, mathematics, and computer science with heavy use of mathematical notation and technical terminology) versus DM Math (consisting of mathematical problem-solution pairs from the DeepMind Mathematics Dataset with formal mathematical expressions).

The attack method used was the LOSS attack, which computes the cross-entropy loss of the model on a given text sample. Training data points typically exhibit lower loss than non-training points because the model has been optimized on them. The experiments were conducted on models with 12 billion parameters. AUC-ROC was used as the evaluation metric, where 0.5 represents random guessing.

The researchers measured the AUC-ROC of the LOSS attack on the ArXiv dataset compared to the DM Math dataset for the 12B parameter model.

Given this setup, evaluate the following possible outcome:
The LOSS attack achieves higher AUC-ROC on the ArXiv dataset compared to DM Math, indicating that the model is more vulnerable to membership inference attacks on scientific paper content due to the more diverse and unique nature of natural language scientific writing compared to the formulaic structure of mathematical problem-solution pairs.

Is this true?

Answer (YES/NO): YES